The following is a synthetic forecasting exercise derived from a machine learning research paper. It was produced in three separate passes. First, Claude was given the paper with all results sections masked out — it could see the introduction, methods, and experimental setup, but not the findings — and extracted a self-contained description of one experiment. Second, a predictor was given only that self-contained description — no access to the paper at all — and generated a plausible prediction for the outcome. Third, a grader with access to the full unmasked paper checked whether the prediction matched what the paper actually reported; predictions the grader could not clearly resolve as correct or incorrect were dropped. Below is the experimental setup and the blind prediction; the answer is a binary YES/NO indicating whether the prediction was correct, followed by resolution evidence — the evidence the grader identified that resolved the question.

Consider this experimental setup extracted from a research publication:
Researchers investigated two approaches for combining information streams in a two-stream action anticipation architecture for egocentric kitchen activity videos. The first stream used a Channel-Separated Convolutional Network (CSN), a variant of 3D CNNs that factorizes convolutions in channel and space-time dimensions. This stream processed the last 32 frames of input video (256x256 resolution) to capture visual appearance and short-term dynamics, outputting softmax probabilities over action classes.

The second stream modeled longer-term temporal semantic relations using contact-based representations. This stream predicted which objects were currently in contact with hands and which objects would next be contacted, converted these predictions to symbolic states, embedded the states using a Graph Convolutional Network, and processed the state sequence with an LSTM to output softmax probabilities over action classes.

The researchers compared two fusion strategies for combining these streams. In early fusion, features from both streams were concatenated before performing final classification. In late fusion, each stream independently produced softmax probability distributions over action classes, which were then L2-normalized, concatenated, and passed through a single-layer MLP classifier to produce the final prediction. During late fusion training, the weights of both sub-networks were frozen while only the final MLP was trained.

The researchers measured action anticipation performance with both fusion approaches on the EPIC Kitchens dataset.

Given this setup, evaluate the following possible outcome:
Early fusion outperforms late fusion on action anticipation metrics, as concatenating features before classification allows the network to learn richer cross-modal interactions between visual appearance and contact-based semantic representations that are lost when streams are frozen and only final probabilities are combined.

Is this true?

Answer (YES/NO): NO